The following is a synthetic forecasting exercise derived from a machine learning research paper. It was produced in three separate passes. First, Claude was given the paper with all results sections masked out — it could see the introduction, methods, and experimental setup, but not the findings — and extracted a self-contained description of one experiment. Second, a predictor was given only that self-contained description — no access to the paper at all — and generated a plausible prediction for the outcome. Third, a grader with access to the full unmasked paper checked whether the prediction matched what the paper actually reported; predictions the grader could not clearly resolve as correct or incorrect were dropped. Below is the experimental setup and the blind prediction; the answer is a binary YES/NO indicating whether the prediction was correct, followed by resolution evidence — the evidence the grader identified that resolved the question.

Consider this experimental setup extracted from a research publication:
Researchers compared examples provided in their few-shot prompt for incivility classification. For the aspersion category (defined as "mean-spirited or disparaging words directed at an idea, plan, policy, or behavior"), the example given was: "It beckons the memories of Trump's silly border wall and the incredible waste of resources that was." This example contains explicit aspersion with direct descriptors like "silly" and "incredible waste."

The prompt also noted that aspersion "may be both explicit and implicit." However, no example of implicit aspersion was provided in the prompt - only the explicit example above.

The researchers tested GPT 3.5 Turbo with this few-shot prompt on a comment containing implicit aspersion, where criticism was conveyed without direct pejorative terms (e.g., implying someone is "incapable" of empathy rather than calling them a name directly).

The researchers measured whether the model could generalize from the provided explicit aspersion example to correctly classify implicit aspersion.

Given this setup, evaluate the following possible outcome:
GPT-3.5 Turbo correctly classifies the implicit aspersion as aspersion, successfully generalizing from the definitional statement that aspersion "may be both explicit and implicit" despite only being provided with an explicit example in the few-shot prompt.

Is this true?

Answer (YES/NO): NO